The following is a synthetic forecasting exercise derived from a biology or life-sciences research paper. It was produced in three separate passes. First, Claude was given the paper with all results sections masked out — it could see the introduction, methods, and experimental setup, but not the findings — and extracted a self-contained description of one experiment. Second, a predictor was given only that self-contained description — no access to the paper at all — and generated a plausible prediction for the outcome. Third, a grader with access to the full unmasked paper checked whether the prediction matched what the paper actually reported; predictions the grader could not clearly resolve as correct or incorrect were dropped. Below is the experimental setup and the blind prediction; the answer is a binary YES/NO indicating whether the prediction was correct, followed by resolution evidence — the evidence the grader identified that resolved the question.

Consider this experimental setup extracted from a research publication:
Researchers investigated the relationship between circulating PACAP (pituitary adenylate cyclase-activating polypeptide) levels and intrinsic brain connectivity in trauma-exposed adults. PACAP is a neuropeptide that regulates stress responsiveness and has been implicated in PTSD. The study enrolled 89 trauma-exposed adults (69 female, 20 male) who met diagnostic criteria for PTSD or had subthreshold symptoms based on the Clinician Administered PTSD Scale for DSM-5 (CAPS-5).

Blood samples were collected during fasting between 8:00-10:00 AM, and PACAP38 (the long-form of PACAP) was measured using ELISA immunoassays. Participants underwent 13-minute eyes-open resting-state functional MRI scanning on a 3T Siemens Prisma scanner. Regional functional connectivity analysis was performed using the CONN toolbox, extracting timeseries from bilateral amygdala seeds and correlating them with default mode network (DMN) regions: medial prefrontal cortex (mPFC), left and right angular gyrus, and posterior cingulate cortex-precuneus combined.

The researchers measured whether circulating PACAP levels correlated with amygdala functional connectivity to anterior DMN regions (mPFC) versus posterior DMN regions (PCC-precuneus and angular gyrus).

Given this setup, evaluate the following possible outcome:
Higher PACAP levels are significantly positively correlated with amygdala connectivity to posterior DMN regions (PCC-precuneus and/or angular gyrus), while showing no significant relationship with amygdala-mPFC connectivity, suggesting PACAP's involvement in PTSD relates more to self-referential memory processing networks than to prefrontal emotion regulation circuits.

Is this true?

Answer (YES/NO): YES